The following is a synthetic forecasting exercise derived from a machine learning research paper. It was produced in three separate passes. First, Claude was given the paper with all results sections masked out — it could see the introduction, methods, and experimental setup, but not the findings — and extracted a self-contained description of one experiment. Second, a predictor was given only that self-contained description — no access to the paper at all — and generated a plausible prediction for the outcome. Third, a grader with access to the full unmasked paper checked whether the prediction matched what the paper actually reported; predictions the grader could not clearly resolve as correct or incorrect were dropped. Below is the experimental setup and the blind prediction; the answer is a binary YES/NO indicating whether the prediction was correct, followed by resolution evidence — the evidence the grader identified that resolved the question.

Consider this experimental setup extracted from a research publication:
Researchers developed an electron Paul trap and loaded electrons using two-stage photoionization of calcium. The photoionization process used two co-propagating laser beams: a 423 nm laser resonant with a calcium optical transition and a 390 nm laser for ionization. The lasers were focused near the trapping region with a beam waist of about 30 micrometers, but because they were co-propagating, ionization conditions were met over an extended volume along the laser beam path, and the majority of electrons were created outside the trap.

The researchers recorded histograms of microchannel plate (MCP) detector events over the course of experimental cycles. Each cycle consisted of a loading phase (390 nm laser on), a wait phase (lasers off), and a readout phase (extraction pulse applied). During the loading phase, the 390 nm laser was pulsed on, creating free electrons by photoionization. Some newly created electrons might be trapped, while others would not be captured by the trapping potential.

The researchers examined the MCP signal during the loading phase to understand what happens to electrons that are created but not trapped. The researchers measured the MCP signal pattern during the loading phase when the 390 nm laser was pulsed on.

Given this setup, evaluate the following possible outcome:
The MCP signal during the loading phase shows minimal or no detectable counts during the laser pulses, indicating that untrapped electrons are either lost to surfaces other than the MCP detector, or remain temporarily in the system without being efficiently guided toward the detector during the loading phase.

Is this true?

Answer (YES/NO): NO